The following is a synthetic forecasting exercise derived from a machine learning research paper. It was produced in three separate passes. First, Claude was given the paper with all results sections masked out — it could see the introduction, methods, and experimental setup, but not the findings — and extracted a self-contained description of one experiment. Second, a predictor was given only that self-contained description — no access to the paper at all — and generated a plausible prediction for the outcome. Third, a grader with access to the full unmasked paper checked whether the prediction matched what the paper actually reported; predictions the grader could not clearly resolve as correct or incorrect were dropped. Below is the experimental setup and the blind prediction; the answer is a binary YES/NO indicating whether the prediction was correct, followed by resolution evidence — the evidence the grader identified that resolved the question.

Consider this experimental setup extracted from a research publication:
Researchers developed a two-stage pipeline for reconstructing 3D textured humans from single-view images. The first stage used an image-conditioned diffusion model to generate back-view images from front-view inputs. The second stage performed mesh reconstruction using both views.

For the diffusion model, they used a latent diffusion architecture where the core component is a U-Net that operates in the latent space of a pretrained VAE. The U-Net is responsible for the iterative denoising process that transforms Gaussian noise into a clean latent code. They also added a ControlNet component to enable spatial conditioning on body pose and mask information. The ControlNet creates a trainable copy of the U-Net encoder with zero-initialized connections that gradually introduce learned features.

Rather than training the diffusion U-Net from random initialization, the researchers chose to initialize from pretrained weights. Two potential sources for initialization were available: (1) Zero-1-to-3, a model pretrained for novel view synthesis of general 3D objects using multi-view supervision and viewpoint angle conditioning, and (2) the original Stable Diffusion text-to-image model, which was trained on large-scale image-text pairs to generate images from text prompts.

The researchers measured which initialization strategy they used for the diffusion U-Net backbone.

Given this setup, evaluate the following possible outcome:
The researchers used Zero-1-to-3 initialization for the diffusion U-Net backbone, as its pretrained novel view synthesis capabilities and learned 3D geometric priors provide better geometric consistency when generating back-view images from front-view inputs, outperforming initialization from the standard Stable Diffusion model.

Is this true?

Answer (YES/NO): YES